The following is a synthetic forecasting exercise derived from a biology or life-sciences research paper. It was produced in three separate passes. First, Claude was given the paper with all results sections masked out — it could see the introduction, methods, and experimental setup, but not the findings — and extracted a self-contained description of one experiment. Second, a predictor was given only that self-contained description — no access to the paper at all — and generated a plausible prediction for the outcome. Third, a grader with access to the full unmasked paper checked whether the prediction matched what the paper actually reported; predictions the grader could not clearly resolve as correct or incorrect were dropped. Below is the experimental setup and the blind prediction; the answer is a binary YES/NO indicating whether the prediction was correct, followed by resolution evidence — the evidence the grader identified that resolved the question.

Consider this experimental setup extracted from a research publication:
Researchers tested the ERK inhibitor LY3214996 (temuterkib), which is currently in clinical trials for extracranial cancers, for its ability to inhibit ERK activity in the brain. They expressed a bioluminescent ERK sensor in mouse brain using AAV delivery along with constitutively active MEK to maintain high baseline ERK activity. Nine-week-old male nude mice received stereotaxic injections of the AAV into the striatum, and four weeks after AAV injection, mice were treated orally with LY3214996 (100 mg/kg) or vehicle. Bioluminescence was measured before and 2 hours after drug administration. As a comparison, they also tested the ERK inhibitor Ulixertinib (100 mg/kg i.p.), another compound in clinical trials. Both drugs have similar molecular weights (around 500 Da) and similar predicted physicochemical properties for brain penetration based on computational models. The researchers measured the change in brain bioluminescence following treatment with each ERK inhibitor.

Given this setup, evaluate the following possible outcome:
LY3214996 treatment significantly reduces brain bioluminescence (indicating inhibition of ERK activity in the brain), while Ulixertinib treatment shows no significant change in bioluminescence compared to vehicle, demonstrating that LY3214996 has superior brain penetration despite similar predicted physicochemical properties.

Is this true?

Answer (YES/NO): NO